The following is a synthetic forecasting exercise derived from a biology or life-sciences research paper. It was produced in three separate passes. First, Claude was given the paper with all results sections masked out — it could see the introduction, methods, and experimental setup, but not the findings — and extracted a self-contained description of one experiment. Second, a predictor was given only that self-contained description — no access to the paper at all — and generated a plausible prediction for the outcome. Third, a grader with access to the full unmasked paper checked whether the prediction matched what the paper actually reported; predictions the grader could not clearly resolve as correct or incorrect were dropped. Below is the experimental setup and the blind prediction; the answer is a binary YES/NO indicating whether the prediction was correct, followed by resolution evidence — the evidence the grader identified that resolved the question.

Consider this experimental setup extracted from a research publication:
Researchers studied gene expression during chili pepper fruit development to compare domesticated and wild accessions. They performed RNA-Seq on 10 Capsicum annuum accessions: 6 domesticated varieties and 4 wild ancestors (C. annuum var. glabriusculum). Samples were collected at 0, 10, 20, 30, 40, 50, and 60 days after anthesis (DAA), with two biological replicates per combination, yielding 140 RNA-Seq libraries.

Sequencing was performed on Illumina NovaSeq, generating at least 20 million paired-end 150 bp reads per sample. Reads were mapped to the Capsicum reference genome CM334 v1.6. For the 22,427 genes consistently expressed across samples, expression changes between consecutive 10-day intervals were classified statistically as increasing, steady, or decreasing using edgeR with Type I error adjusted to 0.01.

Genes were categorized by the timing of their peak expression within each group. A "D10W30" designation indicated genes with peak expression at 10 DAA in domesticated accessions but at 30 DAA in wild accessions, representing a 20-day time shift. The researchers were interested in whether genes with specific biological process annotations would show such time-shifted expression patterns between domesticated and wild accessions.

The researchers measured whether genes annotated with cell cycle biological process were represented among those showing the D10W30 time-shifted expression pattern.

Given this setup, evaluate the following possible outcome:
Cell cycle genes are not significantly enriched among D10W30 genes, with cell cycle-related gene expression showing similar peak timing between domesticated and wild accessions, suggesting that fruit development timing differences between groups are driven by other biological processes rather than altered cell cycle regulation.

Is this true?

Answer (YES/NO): NO